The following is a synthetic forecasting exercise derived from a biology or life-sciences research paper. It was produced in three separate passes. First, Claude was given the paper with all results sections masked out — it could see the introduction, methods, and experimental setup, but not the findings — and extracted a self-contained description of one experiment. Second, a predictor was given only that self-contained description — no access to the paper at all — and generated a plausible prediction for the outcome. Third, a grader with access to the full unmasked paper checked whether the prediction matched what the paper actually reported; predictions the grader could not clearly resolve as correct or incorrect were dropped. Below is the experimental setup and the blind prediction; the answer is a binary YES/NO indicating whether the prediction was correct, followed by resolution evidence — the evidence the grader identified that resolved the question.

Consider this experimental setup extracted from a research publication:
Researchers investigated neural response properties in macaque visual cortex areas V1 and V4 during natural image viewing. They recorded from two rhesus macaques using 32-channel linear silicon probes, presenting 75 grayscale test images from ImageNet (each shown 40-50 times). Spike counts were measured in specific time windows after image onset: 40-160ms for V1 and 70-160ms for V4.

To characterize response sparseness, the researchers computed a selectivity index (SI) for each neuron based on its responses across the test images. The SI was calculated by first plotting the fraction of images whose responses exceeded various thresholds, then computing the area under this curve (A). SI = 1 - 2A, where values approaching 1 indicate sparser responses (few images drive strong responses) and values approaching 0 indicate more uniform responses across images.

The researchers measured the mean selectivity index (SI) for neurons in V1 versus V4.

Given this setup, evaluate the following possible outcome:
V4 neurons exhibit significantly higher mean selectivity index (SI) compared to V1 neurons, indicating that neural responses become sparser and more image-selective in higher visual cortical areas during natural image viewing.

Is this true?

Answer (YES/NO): YES